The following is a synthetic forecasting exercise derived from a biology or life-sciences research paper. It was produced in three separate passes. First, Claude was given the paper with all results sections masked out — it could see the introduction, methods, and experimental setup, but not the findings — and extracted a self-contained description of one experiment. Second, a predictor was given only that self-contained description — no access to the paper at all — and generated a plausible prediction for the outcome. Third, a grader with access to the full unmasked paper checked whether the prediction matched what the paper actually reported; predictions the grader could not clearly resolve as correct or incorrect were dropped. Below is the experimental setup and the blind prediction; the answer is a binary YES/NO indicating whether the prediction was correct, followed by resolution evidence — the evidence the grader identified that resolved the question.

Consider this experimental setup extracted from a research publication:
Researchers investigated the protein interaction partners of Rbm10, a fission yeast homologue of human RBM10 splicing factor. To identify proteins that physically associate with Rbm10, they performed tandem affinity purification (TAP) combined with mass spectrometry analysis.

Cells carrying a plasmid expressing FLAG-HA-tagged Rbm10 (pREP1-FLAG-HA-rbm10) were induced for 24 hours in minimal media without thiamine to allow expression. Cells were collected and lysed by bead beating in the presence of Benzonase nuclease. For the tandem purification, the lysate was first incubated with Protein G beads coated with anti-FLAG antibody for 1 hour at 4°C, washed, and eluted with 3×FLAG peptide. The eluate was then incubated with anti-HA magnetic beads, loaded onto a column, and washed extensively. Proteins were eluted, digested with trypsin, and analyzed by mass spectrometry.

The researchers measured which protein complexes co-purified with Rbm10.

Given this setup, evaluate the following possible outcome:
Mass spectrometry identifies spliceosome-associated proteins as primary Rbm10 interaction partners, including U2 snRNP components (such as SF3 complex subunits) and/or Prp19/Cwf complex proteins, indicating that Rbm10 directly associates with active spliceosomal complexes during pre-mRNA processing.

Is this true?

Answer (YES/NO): NO